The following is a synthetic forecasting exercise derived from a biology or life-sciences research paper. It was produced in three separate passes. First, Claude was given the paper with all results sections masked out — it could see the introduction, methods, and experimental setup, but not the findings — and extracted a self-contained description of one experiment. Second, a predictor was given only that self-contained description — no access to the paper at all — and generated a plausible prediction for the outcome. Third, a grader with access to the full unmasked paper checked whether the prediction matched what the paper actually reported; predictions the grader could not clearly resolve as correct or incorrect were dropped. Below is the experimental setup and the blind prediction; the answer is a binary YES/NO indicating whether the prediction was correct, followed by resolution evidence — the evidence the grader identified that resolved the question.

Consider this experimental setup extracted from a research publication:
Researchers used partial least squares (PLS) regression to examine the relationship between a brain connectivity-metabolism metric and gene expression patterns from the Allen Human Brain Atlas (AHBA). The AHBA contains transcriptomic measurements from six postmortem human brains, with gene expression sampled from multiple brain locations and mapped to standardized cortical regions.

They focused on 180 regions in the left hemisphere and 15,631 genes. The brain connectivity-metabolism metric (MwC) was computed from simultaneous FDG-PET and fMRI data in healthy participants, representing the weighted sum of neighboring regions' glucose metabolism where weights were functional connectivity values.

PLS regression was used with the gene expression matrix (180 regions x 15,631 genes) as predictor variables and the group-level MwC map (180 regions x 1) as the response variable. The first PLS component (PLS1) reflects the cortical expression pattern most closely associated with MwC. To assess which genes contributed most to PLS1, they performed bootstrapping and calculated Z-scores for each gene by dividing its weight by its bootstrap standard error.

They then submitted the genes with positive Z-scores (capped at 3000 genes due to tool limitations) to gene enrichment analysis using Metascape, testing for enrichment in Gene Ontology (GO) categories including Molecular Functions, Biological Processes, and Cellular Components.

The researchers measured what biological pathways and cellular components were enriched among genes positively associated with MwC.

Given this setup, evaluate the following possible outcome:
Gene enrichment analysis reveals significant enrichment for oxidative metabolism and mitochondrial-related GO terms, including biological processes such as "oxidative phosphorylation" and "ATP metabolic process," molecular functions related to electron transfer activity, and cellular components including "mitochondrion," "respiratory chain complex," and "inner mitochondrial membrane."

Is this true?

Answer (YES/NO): YES